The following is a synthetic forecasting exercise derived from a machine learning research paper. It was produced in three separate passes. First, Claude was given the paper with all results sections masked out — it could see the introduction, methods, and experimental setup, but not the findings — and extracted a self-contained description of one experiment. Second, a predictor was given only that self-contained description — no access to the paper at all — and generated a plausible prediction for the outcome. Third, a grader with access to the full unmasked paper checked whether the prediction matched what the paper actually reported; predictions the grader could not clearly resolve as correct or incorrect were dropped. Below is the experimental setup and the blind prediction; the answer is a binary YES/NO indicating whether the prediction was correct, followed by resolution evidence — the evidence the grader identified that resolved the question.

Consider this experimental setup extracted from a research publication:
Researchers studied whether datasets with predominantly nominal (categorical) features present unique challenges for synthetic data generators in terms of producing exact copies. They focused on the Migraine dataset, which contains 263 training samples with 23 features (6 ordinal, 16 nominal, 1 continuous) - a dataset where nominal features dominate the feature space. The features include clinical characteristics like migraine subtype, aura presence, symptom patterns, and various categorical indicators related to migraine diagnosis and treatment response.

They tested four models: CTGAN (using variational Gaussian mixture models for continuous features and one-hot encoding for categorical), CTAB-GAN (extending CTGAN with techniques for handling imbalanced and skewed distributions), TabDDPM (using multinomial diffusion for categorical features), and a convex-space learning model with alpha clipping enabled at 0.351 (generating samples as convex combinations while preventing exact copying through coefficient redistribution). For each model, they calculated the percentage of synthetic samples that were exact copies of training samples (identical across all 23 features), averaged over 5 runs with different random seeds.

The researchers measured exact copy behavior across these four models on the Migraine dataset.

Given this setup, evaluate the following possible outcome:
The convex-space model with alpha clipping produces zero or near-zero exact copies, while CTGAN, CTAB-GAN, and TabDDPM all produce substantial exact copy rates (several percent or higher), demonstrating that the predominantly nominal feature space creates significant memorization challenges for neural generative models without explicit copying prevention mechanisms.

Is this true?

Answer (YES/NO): NO